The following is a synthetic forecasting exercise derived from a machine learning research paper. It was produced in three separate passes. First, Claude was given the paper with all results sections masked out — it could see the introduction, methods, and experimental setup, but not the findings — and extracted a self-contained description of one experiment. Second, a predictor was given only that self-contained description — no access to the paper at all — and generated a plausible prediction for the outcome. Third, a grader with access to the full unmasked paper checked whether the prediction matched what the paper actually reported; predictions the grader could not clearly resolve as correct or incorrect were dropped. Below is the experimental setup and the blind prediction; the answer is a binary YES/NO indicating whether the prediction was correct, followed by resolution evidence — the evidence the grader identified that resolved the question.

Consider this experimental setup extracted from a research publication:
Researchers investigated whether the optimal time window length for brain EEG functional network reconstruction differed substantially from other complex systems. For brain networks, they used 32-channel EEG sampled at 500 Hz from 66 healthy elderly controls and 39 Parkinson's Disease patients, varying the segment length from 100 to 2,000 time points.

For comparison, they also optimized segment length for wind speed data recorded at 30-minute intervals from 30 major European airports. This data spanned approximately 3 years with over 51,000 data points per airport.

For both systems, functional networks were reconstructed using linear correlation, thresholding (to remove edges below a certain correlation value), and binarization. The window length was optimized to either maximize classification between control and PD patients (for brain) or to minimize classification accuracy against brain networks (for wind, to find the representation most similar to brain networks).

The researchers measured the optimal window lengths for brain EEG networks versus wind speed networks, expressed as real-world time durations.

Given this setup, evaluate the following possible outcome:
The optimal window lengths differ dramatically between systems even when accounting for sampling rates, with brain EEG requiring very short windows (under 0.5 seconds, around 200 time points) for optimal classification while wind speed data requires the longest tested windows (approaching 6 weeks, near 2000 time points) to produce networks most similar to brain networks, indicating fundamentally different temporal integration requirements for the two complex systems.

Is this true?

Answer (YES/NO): NO